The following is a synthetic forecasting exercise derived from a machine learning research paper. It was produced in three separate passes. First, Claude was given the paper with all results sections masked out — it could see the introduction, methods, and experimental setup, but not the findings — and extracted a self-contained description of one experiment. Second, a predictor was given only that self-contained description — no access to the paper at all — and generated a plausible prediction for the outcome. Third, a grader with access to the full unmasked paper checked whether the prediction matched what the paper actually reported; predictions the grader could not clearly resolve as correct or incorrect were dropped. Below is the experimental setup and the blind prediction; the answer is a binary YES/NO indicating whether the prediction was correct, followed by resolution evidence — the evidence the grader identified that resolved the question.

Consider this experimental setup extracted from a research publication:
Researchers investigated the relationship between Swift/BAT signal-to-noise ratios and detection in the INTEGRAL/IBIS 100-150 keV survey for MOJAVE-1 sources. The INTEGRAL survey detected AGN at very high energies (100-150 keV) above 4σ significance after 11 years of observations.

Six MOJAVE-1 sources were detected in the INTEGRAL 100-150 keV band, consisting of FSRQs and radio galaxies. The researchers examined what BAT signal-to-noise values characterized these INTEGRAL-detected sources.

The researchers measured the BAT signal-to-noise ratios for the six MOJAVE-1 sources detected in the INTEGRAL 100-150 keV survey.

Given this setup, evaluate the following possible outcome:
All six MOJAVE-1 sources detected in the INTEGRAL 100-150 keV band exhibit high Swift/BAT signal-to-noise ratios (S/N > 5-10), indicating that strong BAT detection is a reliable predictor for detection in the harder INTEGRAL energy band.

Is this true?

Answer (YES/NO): YES